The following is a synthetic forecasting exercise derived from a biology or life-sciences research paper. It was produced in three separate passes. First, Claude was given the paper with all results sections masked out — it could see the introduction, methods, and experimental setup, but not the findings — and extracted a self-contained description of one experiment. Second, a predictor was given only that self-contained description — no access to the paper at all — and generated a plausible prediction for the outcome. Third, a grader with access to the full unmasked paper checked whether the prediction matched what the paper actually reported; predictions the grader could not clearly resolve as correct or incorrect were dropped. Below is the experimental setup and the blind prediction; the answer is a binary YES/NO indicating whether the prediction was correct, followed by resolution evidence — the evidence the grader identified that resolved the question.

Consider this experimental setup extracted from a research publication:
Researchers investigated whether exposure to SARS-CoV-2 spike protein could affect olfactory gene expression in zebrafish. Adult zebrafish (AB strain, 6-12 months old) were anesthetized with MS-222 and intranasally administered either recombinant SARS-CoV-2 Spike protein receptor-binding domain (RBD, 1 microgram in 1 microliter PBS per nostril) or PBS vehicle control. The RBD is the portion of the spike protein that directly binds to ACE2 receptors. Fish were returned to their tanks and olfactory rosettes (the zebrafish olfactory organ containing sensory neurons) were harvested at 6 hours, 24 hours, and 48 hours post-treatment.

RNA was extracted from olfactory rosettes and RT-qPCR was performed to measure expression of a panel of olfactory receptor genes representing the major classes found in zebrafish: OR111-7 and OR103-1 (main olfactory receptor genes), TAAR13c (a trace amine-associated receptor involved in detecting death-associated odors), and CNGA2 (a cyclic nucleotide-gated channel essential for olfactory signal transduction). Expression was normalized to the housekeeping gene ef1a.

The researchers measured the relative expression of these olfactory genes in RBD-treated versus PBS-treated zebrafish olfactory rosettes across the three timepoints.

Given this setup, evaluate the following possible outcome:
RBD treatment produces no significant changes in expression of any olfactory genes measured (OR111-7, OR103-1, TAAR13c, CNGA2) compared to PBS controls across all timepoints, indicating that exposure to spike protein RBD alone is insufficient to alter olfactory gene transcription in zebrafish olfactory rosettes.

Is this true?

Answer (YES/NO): NO